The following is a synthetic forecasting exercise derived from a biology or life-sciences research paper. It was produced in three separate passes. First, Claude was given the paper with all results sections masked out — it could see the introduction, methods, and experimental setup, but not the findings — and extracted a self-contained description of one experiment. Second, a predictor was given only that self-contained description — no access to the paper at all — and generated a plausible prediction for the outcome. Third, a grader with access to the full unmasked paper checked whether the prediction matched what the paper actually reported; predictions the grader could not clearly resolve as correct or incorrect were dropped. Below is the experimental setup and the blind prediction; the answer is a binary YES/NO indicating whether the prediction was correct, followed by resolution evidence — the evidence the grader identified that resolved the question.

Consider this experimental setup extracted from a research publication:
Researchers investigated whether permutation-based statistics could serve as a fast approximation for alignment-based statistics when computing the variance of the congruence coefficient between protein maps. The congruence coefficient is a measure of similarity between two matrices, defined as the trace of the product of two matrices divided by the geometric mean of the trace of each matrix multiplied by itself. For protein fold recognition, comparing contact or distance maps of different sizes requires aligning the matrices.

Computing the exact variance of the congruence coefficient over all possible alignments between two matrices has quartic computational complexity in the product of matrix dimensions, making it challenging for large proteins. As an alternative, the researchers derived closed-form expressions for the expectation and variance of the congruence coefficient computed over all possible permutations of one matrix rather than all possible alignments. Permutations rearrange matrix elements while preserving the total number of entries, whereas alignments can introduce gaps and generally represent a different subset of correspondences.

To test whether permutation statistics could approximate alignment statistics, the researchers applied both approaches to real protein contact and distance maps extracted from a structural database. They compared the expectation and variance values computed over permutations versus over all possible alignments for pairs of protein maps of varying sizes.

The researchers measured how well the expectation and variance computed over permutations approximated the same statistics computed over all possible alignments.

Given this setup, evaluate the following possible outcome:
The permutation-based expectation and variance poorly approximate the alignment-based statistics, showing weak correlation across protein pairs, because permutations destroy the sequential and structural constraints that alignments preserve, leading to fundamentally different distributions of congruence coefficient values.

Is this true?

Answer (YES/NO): YES